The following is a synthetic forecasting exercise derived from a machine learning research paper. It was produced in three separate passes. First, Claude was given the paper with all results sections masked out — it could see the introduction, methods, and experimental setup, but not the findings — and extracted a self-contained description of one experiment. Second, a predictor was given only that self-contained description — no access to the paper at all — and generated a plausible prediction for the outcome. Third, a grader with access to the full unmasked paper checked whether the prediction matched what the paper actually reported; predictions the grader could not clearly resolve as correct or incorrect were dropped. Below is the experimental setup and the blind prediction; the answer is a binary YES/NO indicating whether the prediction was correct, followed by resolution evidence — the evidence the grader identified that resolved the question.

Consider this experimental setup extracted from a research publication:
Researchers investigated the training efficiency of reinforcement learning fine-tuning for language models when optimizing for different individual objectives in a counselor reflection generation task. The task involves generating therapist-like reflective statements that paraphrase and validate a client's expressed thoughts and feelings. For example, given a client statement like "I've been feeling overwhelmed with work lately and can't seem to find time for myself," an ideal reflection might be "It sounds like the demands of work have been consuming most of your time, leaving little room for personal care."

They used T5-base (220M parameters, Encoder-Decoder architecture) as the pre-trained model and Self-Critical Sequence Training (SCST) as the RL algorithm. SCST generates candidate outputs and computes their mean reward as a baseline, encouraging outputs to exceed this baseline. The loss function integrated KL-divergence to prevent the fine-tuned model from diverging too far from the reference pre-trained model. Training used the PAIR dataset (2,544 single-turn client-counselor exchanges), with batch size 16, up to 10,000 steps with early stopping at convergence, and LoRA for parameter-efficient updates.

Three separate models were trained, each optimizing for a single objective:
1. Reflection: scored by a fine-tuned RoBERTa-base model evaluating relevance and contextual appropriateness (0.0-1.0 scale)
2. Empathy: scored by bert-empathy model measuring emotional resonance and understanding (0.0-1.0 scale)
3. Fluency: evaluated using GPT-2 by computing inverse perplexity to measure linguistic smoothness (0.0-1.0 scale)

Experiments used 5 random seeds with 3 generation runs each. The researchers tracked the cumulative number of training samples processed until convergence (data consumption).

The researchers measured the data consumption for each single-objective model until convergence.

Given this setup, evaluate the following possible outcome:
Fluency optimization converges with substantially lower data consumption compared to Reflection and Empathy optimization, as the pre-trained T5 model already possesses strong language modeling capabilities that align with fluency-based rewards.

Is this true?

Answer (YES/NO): YES